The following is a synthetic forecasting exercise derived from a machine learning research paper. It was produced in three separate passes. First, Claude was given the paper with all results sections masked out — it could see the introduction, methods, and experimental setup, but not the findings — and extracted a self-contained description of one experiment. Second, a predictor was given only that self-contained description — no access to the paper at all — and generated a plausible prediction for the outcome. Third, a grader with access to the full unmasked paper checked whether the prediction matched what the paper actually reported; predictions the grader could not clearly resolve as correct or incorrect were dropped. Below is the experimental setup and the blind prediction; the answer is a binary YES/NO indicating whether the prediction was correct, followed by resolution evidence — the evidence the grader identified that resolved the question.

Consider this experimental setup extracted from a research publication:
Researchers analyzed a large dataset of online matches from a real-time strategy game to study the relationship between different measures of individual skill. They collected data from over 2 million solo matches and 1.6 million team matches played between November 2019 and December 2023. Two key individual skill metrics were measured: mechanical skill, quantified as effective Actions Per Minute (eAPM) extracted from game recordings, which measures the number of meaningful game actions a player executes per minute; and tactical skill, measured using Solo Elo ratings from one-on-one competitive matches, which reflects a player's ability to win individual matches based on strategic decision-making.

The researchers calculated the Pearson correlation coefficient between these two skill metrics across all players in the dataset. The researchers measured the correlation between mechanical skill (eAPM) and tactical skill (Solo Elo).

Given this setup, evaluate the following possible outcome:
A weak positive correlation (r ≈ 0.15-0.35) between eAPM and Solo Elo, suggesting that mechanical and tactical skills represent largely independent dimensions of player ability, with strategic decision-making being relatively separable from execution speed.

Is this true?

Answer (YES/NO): YES